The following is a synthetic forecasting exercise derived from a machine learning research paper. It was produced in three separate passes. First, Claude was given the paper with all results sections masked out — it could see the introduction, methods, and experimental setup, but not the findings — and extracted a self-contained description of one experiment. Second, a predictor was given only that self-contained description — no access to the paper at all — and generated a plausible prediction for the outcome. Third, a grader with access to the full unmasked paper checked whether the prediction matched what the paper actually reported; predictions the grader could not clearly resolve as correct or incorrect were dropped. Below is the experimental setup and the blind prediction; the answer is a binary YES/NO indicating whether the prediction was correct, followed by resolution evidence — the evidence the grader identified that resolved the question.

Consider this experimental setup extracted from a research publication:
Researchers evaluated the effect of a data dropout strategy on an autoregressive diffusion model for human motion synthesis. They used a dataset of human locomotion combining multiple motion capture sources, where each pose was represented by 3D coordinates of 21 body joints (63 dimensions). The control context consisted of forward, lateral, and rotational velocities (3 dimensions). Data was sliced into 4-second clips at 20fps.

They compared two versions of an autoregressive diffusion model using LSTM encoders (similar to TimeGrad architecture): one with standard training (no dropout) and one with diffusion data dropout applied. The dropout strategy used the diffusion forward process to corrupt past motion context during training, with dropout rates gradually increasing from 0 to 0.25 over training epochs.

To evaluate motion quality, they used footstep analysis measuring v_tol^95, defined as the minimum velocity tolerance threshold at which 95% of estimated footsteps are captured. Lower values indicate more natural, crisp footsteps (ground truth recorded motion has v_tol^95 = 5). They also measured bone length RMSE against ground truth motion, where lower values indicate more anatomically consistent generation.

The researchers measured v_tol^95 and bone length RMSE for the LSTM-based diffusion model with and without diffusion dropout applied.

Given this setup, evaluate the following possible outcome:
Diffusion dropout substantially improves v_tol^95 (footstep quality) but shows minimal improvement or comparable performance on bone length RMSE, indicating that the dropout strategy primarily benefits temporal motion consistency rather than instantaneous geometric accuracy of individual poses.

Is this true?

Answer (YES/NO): NO